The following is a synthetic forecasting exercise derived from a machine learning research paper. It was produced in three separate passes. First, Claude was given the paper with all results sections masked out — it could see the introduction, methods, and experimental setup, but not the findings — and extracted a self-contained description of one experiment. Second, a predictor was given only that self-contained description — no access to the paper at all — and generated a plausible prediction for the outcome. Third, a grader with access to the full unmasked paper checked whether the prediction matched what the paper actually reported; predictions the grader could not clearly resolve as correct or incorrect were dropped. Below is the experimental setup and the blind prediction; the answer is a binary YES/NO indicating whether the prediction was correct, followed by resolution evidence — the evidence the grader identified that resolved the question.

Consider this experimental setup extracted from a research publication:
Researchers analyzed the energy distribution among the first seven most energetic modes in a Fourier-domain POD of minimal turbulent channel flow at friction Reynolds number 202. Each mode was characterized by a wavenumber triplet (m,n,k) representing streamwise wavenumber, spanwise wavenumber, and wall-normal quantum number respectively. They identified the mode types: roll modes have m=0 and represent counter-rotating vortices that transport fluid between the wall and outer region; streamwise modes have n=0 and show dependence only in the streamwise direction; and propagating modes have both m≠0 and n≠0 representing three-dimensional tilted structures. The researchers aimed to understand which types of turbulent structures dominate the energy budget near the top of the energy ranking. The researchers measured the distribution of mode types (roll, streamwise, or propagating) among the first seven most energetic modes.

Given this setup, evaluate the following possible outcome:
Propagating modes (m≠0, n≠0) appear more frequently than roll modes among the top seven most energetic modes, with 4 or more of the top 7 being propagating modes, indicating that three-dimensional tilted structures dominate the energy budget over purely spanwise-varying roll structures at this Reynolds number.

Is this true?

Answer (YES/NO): NO